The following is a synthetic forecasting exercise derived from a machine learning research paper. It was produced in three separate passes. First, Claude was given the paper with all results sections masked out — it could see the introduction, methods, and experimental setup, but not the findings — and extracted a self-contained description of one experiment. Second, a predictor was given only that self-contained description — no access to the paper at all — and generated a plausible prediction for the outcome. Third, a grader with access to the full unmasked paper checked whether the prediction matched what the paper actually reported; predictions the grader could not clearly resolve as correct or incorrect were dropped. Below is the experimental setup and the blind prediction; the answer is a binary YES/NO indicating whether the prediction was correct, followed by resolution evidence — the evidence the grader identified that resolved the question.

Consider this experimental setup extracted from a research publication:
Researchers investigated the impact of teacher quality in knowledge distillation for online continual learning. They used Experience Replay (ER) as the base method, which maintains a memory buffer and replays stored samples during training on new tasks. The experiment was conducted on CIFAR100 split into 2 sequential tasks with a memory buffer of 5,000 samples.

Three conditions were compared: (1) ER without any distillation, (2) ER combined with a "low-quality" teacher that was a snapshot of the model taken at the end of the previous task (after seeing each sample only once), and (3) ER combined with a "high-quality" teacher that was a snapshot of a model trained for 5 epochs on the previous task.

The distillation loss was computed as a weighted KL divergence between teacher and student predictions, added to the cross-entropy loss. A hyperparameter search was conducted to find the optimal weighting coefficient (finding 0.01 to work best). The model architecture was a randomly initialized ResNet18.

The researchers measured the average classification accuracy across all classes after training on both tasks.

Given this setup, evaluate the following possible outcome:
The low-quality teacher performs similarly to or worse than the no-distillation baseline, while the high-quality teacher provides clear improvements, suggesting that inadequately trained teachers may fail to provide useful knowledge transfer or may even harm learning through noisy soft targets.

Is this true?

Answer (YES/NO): NO